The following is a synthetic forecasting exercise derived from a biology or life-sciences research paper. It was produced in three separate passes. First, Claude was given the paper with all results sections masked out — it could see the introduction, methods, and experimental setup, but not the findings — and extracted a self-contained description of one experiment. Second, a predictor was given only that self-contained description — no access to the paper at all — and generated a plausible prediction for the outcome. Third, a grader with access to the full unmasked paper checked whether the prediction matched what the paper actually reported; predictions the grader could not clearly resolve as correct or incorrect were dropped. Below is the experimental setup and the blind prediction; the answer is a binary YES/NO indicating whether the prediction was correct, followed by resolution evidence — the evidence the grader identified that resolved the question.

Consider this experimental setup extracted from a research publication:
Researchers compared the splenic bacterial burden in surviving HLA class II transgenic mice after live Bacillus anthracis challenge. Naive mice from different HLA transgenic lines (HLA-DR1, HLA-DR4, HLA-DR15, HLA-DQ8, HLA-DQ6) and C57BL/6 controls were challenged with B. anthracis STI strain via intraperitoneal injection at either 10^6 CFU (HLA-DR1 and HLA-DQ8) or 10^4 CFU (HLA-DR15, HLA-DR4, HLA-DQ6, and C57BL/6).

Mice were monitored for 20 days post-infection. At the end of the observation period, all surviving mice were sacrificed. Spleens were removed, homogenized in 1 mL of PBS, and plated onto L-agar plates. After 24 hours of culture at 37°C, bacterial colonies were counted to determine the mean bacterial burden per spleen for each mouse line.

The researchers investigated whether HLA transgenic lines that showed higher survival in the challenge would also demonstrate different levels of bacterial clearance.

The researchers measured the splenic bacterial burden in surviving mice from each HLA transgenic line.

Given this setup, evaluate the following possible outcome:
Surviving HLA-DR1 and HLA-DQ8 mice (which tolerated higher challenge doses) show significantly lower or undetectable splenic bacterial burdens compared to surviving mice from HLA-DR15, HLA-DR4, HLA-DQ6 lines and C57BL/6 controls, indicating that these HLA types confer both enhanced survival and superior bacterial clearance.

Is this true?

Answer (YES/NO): NO